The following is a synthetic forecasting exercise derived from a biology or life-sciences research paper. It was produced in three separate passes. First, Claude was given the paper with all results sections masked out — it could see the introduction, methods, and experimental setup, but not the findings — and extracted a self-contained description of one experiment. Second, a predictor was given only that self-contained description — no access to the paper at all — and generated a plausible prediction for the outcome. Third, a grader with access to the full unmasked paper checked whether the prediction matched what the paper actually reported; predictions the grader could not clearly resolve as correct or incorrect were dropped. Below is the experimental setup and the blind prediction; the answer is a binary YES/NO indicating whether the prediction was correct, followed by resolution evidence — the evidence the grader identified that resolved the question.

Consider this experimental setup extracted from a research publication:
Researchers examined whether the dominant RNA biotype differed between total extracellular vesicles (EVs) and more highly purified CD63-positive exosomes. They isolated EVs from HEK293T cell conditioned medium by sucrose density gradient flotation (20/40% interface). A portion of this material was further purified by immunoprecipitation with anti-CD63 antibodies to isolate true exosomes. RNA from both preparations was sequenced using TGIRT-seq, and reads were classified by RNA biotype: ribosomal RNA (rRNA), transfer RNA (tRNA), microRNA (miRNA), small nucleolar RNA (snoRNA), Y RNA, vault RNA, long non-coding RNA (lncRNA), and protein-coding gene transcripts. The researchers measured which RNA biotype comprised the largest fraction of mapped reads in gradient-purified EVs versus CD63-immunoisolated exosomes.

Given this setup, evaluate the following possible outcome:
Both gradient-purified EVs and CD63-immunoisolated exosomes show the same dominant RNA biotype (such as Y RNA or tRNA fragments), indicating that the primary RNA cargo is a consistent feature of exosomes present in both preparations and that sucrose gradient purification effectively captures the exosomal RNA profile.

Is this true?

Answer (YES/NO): NO